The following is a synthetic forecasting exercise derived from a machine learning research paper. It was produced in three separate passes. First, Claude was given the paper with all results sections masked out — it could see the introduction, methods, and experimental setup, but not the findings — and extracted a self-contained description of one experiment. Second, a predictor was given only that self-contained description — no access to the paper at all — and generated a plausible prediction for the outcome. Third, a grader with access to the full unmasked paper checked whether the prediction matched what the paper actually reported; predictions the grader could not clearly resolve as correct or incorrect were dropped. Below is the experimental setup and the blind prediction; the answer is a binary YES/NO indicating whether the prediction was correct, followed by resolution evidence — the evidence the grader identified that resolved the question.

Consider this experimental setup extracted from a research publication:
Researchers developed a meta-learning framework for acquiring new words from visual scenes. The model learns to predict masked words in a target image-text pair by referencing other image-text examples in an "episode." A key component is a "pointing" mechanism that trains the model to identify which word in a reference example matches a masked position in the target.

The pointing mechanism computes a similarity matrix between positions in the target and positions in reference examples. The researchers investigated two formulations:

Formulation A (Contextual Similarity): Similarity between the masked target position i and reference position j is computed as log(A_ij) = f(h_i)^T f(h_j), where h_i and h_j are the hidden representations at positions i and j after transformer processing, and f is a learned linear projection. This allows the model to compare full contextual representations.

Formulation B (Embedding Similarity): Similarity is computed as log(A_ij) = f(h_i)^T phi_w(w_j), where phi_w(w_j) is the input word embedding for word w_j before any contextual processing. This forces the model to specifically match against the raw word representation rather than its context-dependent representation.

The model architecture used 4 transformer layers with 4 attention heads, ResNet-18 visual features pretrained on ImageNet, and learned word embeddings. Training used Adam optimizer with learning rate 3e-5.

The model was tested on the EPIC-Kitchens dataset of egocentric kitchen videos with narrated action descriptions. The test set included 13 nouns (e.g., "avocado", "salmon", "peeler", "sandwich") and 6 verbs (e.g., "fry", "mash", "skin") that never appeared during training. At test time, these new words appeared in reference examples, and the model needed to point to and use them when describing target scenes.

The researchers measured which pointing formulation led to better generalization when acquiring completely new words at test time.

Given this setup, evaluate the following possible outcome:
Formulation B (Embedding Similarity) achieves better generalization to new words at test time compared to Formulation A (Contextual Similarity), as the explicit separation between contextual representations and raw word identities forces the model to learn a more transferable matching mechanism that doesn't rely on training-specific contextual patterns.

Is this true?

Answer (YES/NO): YES